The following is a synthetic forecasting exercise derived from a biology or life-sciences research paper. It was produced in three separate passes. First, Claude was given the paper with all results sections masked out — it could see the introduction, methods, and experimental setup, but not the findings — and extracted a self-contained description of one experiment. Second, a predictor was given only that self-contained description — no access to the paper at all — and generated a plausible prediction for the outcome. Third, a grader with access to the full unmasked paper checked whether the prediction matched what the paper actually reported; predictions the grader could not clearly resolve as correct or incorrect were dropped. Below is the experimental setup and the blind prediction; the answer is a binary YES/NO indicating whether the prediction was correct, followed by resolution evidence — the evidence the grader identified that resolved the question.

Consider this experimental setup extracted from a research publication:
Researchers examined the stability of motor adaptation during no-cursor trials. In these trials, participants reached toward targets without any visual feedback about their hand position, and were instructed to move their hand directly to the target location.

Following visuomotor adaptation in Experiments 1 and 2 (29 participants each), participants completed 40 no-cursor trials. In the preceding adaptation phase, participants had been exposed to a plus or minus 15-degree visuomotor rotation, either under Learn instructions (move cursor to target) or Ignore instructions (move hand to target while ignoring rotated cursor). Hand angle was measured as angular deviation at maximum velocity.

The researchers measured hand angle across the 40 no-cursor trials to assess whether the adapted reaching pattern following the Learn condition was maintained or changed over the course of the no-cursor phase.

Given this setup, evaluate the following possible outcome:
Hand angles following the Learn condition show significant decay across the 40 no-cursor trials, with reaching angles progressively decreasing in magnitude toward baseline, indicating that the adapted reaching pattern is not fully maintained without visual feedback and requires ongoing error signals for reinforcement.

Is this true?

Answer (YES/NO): NO